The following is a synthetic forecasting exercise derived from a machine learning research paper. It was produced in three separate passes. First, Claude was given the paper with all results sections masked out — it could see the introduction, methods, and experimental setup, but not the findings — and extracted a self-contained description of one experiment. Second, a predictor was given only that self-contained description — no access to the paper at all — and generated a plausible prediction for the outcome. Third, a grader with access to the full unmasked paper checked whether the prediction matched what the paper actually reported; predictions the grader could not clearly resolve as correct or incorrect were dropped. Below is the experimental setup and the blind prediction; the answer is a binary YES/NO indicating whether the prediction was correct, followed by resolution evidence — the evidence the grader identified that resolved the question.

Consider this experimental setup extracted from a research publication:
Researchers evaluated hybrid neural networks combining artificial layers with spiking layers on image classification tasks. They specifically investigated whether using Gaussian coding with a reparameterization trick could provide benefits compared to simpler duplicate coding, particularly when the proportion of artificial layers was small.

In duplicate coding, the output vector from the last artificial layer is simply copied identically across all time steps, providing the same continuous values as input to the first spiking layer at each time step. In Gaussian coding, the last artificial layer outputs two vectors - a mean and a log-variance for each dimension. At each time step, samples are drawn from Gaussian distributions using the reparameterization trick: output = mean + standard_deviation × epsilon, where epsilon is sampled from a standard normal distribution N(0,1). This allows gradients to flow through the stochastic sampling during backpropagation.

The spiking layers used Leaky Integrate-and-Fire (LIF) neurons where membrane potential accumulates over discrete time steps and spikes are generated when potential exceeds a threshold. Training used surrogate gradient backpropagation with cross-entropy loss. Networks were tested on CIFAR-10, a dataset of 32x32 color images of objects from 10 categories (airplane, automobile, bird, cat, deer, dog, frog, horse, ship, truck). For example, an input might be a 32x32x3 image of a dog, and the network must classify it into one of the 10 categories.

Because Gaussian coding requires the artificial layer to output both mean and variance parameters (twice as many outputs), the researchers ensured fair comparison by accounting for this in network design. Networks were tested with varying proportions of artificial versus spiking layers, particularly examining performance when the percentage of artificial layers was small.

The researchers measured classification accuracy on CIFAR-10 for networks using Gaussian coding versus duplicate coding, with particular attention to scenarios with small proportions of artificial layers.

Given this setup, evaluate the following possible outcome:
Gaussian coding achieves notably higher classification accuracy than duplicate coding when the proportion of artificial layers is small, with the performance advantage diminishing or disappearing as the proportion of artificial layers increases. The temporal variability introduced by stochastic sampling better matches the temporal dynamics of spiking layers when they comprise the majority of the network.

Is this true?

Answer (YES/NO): YES